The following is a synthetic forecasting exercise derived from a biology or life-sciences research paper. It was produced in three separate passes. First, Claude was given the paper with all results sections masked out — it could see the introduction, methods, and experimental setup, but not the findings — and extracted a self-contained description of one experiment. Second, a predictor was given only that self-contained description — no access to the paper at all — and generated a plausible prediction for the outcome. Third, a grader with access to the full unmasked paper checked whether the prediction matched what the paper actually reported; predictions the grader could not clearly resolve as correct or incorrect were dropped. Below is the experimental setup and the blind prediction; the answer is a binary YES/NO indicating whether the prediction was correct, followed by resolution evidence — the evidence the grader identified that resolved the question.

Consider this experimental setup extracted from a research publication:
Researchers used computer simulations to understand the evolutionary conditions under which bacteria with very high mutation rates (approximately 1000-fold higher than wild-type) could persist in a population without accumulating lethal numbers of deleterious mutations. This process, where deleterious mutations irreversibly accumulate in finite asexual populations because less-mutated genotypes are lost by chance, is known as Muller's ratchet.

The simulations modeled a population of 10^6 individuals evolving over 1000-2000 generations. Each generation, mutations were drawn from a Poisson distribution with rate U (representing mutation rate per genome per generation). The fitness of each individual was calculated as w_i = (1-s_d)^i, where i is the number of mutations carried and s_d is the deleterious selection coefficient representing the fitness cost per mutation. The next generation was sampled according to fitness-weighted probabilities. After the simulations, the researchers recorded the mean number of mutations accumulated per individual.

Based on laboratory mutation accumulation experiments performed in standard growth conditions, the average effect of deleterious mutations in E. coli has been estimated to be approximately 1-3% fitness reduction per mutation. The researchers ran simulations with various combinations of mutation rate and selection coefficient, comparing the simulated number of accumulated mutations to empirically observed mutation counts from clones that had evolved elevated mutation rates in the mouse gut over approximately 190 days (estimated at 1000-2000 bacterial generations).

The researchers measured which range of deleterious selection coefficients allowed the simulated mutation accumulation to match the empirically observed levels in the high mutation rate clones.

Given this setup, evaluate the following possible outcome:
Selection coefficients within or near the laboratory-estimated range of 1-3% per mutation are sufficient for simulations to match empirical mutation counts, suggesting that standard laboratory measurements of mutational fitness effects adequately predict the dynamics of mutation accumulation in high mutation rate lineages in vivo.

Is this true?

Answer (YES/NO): NO